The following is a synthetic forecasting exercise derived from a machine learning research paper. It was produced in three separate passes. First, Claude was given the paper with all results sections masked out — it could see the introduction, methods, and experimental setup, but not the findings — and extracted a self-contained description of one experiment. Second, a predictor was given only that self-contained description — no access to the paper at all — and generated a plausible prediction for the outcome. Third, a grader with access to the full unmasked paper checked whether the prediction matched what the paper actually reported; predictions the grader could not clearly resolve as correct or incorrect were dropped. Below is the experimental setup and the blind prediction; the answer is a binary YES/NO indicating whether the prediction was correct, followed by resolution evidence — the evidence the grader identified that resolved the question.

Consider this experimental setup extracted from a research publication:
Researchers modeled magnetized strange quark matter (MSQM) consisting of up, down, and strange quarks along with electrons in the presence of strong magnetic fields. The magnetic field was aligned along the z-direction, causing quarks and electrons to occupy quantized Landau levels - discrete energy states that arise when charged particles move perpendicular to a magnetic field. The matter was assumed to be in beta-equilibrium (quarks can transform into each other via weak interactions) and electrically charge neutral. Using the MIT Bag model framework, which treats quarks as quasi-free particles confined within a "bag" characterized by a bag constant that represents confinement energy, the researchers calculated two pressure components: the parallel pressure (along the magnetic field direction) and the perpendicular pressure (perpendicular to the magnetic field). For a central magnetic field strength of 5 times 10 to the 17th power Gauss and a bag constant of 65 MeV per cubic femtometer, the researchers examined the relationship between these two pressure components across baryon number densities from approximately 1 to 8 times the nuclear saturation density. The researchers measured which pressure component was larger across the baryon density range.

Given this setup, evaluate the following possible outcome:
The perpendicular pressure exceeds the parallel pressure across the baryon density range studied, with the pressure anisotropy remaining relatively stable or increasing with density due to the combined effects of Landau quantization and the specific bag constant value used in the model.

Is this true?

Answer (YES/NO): NO